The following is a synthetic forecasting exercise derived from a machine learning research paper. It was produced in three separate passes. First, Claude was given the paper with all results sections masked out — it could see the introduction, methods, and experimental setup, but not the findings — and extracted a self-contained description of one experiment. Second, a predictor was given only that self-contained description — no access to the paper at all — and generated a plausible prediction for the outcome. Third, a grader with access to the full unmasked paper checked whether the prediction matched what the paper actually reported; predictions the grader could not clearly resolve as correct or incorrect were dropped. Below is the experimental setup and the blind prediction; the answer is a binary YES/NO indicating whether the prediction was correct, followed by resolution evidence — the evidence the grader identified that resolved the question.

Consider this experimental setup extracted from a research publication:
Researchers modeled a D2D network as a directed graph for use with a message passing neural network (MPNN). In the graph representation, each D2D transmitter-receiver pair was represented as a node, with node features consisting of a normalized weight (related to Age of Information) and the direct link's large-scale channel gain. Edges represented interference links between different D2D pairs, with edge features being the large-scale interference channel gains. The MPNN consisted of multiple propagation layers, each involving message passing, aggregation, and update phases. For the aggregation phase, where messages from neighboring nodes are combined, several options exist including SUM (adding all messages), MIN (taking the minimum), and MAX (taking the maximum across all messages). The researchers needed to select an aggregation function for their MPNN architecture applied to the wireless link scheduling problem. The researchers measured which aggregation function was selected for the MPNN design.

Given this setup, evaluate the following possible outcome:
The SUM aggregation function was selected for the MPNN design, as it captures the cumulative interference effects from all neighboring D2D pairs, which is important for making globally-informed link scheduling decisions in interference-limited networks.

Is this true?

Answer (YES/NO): NO